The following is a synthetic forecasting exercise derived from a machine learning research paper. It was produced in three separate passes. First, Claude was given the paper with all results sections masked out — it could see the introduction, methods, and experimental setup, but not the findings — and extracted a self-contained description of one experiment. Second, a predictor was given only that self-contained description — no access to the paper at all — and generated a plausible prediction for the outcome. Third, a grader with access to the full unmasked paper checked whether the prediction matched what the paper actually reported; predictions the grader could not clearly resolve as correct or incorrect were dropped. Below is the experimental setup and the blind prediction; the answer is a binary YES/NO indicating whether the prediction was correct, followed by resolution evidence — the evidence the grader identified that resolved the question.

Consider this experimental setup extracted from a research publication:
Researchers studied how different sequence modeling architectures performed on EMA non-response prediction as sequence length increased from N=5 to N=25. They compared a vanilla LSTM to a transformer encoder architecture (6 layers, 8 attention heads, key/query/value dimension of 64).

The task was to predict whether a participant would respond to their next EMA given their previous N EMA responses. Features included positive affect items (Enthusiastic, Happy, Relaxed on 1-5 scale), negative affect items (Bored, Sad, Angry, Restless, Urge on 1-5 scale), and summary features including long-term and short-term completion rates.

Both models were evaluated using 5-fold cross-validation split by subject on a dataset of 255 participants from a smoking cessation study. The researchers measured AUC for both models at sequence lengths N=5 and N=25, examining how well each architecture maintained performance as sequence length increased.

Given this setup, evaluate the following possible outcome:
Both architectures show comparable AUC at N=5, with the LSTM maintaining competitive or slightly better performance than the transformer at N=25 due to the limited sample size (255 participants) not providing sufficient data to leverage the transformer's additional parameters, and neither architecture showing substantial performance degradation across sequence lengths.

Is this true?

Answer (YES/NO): NO